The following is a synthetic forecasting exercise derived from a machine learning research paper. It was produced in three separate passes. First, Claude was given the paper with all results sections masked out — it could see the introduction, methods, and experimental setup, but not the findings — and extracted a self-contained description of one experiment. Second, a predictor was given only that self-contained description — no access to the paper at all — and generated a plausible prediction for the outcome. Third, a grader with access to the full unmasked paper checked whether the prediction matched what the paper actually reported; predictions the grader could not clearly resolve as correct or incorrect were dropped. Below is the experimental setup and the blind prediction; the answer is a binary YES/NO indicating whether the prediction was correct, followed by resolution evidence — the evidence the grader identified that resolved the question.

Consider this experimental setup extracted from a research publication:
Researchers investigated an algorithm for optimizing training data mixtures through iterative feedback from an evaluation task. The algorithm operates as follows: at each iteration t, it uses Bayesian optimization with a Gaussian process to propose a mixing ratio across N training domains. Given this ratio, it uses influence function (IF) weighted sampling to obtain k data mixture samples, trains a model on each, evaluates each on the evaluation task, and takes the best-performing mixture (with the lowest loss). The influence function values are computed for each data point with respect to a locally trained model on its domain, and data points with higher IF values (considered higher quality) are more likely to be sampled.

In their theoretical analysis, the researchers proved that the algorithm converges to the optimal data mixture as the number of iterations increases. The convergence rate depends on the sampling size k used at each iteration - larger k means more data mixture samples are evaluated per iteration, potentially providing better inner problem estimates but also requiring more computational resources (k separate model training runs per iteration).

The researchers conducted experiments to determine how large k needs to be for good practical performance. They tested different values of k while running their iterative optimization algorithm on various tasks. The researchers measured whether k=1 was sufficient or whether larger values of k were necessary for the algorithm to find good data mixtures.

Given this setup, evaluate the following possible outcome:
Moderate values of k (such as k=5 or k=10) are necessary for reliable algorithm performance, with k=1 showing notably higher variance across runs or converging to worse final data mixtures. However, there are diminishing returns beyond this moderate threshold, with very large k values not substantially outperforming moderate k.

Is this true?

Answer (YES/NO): NO